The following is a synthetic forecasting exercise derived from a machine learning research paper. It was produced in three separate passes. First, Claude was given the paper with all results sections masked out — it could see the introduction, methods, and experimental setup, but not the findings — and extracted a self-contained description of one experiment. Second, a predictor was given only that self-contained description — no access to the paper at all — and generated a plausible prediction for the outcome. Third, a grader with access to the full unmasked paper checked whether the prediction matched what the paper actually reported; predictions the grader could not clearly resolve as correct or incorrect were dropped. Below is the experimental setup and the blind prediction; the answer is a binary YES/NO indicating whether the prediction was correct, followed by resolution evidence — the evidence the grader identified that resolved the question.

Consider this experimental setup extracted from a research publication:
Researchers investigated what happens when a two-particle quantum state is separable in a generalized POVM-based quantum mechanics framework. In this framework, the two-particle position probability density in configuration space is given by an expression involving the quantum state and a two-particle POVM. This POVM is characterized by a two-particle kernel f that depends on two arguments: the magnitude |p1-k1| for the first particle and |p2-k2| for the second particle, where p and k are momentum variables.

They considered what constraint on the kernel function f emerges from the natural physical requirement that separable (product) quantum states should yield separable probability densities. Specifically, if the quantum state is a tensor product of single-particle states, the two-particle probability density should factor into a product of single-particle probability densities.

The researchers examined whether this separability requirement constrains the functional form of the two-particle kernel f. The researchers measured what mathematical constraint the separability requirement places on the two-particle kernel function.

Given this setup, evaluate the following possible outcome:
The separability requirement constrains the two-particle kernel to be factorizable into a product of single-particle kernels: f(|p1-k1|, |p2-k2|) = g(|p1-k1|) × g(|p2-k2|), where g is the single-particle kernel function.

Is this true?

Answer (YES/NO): NO